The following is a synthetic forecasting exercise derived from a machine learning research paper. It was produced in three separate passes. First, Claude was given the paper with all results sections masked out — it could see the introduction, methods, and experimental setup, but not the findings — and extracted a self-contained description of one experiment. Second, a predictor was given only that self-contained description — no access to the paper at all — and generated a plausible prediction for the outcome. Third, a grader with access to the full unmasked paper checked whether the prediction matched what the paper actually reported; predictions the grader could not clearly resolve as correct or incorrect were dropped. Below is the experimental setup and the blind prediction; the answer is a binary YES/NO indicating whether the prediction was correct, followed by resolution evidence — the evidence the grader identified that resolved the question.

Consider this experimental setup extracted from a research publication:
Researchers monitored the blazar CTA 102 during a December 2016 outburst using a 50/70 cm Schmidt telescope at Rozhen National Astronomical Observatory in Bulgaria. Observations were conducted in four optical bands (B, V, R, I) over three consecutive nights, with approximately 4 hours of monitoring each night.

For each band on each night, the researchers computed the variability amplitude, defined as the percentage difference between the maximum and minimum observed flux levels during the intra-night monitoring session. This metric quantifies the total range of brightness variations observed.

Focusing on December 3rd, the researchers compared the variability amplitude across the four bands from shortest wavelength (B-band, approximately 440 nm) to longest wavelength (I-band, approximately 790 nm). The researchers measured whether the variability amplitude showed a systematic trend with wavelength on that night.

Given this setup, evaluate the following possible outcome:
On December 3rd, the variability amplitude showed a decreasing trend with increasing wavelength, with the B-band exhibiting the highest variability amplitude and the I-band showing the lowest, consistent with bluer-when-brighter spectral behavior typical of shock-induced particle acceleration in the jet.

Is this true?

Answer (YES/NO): NO